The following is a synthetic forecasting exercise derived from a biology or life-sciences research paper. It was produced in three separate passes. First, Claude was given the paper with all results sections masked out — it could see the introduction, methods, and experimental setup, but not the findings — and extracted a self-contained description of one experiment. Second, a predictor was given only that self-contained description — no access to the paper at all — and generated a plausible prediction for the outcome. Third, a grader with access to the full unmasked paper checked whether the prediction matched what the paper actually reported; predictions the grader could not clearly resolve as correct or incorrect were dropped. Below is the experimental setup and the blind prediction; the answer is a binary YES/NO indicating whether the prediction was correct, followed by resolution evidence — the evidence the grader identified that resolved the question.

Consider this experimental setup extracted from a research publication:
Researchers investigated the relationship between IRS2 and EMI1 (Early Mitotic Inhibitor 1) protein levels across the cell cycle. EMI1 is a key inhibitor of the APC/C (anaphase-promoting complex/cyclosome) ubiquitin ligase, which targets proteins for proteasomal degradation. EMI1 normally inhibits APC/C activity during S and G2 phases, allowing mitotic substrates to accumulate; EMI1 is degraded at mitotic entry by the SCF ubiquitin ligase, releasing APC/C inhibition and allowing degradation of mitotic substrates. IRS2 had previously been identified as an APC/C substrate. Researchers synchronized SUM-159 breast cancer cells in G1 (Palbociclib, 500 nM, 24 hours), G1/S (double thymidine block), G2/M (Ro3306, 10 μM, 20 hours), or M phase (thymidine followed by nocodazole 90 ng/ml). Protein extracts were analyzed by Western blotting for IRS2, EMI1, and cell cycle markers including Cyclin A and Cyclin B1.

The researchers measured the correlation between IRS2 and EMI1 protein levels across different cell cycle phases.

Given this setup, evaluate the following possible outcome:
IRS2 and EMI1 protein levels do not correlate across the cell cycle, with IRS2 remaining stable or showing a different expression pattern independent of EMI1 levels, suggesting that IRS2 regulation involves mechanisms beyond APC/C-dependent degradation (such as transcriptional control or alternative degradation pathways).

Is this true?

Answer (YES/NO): YES